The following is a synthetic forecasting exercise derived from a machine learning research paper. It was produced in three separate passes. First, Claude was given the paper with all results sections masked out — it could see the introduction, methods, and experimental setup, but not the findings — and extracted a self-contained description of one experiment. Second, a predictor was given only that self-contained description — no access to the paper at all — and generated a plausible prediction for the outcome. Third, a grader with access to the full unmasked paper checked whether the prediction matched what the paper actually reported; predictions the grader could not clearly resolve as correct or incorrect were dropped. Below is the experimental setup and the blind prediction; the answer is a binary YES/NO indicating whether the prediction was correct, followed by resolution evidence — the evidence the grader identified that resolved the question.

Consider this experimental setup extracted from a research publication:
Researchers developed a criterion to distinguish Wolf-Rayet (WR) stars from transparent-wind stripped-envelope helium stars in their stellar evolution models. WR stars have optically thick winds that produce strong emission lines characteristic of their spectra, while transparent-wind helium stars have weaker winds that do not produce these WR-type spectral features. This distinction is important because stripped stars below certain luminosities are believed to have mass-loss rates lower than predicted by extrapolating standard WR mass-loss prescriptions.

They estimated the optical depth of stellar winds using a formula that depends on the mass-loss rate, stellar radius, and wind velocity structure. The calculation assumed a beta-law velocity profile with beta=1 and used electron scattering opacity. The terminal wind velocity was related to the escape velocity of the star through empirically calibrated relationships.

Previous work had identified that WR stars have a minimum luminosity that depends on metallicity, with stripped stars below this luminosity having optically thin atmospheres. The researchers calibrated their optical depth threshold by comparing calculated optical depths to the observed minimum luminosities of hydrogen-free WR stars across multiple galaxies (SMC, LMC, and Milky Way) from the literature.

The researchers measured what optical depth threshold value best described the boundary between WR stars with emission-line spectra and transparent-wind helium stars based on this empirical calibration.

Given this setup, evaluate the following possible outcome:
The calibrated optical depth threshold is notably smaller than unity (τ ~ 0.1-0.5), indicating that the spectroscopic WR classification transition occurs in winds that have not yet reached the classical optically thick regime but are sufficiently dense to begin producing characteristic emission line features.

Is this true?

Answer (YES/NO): NO